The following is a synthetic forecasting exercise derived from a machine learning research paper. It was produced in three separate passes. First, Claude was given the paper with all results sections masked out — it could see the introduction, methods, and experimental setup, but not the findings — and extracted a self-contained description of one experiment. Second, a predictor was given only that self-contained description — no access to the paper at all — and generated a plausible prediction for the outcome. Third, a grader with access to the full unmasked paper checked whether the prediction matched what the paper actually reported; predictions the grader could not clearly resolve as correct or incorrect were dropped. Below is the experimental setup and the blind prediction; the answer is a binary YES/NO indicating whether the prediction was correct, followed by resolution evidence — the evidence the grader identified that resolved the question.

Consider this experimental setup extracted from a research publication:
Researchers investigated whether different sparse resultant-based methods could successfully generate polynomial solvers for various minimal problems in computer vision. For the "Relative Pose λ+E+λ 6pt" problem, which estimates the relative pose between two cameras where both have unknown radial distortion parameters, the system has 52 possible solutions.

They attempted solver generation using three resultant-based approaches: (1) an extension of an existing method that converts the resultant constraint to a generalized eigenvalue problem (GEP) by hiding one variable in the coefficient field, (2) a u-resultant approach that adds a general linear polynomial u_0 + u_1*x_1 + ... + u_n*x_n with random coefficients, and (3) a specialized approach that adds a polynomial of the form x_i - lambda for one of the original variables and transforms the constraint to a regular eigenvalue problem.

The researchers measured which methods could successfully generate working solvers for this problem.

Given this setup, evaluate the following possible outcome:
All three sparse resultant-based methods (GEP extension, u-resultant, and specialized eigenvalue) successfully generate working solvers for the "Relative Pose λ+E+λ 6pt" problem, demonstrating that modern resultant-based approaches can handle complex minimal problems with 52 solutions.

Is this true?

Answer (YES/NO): NO